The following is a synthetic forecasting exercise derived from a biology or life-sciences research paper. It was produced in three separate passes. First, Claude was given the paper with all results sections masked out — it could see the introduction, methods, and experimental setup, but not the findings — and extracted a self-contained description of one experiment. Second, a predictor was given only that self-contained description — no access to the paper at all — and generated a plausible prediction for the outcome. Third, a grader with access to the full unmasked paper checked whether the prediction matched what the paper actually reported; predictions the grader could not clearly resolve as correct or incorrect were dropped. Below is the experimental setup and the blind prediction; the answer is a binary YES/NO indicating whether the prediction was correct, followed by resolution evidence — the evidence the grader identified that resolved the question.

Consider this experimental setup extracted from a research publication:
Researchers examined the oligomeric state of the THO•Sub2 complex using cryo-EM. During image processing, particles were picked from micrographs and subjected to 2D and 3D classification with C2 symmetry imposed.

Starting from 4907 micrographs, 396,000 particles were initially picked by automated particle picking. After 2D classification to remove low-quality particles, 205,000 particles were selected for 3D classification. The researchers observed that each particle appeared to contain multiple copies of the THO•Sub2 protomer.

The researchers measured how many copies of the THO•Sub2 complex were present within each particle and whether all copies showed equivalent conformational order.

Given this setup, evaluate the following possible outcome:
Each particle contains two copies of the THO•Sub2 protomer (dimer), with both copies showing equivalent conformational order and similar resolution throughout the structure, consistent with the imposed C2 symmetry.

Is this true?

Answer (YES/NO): NO